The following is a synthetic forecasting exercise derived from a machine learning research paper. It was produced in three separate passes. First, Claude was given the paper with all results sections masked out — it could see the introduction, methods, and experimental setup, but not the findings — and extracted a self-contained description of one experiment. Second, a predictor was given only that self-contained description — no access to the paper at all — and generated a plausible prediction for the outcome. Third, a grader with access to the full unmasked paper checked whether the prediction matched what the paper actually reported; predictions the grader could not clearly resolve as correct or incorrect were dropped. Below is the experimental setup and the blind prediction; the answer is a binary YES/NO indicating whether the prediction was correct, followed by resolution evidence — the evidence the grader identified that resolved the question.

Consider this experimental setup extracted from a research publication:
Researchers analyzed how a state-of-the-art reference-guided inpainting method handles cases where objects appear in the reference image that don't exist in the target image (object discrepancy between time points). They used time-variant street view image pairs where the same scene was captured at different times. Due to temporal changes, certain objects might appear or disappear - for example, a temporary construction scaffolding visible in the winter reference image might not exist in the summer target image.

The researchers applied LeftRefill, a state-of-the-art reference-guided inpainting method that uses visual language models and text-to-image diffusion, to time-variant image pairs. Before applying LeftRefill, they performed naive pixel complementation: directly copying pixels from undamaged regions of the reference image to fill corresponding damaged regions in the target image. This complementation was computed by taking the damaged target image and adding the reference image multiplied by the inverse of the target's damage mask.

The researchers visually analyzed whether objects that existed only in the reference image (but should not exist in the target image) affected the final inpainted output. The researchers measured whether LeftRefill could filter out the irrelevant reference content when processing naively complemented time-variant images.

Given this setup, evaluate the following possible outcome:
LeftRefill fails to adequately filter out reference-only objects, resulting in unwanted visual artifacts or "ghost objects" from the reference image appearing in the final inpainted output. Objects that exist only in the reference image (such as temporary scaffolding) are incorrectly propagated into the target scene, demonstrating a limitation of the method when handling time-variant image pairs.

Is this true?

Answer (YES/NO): YES